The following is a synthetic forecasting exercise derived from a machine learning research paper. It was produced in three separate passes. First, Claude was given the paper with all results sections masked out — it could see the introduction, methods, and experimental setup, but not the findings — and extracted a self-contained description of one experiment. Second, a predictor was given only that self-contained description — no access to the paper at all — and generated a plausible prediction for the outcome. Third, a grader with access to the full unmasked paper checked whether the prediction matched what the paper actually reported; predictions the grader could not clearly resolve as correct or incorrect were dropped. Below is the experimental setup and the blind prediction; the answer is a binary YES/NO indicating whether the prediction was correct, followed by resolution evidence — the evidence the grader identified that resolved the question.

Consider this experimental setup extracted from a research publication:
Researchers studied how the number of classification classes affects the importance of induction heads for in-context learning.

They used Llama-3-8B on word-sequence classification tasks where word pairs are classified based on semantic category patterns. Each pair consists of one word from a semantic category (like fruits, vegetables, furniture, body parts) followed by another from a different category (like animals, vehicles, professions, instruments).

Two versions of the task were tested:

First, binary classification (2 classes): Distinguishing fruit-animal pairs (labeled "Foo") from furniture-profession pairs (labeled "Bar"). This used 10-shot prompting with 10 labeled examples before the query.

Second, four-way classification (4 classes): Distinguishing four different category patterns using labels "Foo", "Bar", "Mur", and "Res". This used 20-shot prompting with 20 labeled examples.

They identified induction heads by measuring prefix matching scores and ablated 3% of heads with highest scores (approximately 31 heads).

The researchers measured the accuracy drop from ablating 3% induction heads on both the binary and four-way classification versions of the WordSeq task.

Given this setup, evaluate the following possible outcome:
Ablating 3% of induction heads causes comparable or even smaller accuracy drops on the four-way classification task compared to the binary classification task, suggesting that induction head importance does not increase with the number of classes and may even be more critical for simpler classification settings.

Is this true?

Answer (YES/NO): NO